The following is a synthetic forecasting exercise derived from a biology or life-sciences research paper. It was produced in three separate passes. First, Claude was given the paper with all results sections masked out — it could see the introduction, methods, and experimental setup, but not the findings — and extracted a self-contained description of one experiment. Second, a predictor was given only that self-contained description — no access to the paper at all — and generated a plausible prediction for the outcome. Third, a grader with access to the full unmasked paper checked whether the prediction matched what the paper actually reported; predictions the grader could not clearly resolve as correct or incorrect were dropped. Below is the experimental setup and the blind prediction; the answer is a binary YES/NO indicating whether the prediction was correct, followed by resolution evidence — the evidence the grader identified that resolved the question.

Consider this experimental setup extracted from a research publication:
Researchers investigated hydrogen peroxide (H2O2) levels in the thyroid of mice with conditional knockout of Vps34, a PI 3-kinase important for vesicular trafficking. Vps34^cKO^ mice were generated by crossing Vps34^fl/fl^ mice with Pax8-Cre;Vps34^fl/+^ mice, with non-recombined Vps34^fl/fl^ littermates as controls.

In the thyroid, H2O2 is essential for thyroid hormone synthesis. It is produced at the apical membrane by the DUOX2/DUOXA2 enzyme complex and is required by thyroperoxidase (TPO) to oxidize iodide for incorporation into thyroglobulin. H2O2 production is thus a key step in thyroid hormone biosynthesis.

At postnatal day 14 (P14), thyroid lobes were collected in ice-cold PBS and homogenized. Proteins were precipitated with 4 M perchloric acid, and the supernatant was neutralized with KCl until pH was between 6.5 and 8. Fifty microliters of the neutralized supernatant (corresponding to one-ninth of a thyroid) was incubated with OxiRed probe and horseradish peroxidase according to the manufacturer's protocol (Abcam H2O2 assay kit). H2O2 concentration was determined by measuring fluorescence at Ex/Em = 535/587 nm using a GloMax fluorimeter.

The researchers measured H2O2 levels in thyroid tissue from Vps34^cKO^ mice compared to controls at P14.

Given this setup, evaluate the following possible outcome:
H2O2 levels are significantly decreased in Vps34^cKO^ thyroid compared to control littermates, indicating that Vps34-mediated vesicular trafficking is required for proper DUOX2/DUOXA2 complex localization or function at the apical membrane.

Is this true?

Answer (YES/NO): NO